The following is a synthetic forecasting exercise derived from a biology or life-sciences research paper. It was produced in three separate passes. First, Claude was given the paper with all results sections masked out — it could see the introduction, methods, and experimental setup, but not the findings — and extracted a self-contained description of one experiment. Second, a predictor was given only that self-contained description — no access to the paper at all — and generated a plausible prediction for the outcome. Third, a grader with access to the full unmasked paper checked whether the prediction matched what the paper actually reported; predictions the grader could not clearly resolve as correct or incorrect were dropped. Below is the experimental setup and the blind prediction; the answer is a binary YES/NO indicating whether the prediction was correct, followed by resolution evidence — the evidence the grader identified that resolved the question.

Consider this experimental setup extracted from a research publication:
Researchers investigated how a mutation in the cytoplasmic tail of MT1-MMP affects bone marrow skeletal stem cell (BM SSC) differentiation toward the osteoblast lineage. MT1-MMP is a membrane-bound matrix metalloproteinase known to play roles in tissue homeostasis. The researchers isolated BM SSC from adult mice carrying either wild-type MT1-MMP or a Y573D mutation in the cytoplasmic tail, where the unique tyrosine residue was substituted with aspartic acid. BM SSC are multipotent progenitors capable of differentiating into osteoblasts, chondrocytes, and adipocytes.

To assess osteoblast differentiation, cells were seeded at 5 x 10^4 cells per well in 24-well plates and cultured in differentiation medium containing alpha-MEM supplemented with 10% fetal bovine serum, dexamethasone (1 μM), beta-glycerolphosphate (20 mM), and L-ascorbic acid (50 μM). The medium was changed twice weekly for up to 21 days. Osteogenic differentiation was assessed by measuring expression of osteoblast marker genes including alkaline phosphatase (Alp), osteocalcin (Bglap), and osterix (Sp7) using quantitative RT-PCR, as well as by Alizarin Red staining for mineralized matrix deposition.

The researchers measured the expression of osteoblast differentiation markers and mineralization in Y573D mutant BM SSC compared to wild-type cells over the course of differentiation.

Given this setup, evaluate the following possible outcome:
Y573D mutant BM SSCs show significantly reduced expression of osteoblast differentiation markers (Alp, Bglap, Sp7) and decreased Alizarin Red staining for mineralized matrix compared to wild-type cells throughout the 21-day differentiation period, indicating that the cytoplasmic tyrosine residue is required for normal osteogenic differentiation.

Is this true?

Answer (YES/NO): NO